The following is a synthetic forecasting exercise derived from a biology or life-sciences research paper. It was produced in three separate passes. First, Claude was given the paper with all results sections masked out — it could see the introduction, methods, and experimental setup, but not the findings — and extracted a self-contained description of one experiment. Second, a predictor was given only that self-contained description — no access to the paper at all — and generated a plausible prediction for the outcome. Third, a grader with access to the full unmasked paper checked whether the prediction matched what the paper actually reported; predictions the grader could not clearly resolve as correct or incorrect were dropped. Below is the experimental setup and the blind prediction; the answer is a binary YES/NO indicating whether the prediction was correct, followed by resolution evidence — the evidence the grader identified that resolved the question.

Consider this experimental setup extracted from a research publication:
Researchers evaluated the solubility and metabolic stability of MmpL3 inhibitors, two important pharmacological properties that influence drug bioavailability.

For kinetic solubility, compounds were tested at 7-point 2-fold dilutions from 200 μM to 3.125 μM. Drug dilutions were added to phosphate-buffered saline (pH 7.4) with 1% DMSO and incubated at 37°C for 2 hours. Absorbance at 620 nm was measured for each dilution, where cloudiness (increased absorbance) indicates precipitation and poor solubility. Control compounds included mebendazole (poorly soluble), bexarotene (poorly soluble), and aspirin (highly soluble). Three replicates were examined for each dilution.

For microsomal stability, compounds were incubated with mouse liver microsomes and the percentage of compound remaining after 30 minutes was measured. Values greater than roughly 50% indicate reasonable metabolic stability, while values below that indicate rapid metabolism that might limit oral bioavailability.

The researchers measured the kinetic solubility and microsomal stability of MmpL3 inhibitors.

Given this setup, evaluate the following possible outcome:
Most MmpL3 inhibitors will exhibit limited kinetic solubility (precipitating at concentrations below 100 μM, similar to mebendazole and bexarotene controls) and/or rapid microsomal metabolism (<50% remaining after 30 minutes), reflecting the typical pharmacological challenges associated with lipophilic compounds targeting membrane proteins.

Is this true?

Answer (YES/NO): YES